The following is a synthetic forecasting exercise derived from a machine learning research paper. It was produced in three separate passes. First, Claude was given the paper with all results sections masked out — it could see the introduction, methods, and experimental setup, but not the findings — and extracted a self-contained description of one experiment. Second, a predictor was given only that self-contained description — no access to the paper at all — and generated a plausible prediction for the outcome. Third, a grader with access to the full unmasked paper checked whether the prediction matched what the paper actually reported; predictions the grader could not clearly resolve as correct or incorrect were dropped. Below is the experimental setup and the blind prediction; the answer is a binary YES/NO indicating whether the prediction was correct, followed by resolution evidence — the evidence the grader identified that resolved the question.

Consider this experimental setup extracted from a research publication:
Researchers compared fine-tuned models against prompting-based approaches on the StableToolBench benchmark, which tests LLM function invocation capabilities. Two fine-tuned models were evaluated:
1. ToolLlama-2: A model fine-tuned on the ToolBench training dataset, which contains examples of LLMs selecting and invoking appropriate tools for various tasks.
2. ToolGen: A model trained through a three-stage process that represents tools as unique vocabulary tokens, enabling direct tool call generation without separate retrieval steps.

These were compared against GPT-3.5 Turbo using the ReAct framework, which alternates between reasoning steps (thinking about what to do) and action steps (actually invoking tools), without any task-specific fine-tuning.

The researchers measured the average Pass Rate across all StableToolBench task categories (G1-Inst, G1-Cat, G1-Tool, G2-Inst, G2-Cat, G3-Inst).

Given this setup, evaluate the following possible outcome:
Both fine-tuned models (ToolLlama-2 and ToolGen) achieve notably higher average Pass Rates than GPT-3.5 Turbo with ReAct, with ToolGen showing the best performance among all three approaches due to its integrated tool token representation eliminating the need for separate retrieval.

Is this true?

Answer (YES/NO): NO